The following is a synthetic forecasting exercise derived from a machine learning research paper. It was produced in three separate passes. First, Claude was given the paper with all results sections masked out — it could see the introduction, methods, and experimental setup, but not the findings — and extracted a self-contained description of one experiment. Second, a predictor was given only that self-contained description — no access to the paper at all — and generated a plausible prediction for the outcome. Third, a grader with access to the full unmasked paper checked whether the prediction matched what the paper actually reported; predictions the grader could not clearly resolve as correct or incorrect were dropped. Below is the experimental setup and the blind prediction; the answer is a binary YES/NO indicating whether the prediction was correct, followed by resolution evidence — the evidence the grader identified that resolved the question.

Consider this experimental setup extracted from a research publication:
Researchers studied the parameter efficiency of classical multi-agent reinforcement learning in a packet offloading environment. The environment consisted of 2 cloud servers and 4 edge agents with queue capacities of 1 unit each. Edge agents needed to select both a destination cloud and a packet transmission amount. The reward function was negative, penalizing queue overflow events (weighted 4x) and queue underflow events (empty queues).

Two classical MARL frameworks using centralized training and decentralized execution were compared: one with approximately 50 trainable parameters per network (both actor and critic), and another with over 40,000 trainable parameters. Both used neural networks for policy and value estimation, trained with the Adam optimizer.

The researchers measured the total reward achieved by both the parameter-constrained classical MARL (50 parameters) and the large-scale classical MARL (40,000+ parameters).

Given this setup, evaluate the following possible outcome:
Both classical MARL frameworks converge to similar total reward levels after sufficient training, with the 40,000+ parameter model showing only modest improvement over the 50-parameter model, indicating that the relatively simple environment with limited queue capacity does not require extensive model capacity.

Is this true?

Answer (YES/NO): NO